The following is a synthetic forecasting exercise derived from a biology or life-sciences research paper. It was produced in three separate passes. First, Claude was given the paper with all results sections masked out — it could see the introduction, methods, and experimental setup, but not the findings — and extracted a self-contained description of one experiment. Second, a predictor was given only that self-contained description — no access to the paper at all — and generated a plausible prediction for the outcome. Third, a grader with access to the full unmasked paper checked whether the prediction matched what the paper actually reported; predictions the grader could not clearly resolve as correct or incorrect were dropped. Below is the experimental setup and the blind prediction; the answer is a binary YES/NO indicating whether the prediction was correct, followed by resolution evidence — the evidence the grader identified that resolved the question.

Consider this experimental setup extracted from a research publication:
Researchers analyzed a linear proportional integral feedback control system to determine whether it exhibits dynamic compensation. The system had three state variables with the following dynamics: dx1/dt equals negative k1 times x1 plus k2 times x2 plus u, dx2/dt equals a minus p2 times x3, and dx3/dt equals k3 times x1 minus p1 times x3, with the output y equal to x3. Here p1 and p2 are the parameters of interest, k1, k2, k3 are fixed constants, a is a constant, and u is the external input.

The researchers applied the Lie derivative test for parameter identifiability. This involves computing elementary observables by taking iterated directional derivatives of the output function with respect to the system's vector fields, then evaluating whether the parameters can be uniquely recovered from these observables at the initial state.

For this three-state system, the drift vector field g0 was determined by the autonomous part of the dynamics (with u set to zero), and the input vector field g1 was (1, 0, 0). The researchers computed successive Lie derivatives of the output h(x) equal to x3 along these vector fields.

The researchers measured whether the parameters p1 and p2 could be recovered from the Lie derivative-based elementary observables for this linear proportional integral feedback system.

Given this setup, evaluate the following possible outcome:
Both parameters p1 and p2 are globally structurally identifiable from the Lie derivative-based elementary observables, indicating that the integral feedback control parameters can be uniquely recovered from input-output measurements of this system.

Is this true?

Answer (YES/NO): YES